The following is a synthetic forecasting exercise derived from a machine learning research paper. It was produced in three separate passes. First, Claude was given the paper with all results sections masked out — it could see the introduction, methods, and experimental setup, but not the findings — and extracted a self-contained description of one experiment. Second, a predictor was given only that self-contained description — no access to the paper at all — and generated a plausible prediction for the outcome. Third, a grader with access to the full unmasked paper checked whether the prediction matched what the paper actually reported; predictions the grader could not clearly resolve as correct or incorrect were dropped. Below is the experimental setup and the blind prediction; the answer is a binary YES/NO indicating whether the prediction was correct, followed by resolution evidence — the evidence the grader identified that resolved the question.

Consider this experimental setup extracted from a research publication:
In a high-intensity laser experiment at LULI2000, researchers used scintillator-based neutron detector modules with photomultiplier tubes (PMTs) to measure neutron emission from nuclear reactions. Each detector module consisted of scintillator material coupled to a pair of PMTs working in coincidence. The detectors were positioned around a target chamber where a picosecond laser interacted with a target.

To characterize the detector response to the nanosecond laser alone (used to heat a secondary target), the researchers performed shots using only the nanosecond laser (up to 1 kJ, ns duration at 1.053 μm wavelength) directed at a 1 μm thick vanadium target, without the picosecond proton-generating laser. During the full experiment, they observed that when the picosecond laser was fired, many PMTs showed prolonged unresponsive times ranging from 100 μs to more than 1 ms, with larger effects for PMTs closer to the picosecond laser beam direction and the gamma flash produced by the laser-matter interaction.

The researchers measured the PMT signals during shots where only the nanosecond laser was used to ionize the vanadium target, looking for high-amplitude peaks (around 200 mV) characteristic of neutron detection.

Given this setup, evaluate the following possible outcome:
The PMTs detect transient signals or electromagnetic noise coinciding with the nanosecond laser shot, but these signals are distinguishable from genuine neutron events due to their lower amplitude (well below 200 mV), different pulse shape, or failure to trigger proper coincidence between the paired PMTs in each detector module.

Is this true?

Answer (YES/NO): YES